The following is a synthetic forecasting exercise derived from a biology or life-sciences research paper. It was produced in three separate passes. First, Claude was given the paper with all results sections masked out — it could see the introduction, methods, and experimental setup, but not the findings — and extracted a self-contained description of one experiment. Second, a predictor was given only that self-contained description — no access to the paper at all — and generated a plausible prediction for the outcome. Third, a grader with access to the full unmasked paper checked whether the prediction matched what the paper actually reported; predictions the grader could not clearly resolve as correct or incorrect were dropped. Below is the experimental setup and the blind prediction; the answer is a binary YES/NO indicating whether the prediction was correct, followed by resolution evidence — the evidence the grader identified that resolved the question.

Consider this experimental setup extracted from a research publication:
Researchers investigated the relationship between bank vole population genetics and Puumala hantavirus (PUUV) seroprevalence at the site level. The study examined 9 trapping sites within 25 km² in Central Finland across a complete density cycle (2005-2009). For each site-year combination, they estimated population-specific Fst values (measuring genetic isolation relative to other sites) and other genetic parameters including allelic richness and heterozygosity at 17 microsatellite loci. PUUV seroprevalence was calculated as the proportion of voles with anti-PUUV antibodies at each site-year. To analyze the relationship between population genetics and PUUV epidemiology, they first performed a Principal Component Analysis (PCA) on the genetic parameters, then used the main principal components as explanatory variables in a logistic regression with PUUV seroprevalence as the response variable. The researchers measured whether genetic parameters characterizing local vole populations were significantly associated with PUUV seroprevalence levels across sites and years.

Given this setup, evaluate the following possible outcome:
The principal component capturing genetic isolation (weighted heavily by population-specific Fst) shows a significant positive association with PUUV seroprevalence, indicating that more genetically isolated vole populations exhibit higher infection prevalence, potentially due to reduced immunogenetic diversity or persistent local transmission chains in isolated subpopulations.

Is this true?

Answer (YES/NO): NO